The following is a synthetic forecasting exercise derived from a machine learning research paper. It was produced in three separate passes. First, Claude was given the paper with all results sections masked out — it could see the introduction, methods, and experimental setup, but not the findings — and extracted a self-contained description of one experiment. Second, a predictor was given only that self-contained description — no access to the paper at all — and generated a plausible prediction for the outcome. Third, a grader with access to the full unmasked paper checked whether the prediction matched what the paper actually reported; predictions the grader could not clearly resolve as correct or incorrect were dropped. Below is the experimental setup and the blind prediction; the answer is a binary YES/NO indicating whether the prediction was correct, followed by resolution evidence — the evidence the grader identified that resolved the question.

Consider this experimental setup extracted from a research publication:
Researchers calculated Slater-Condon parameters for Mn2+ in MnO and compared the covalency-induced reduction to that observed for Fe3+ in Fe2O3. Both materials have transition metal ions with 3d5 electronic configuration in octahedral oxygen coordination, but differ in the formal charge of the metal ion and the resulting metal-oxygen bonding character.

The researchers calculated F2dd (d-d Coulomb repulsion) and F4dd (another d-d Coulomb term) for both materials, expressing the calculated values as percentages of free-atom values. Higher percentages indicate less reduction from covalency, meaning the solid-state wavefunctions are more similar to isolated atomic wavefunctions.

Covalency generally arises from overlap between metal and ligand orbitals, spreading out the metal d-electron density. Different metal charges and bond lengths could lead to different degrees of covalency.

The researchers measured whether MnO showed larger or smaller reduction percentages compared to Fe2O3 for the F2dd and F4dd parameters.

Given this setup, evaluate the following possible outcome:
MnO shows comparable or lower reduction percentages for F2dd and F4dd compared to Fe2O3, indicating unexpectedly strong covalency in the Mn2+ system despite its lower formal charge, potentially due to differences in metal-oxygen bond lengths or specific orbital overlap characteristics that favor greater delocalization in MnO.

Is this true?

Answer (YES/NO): NO